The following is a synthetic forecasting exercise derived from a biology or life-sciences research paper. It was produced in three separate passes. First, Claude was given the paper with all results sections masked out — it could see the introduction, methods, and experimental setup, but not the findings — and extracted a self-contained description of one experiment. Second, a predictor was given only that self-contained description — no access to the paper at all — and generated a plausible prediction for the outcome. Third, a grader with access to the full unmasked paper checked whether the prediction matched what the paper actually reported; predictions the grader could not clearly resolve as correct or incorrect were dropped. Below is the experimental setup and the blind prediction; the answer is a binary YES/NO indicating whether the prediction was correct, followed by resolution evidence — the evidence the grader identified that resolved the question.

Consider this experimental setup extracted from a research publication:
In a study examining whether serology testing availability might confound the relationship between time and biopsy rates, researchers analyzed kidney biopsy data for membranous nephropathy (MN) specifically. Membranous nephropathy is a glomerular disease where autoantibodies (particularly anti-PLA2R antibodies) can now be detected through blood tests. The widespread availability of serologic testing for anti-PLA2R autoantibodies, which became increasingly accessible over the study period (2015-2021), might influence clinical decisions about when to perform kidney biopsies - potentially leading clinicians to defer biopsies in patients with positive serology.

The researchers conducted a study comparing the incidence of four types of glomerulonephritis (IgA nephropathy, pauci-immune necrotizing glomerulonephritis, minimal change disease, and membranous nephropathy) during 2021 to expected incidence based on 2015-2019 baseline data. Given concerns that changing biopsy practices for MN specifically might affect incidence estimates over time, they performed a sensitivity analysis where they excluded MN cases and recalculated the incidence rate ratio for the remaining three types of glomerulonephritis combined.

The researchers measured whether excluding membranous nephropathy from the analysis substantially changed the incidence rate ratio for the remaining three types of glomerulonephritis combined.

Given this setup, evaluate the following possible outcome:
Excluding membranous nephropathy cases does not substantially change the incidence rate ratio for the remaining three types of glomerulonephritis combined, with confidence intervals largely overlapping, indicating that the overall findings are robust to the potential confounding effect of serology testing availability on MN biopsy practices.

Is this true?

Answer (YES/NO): YES